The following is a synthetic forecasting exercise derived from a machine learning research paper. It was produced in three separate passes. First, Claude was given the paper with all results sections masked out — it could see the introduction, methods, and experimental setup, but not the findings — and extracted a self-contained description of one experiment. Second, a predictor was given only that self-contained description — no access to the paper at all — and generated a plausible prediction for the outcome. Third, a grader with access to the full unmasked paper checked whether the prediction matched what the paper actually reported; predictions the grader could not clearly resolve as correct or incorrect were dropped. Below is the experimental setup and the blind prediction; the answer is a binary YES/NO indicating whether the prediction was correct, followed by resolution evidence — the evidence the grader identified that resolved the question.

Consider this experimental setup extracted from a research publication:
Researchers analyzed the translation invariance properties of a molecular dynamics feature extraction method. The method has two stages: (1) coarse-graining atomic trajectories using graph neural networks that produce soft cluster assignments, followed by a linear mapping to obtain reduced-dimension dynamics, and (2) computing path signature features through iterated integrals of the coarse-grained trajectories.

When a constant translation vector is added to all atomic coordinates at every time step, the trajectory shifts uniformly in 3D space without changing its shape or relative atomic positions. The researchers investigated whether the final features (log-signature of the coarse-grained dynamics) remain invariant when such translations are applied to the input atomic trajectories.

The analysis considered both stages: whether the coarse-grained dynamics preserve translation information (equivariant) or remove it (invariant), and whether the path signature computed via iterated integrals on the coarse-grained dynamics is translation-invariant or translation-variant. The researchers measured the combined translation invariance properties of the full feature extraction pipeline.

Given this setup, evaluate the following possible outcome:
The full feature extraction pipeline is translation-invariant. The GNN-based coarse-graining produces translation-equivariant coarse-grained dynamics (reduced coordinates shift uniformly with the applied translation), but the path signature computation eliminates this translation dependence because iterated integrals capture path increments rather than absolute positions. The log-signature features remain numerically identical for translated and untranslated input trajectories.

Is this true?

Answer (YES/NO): YES